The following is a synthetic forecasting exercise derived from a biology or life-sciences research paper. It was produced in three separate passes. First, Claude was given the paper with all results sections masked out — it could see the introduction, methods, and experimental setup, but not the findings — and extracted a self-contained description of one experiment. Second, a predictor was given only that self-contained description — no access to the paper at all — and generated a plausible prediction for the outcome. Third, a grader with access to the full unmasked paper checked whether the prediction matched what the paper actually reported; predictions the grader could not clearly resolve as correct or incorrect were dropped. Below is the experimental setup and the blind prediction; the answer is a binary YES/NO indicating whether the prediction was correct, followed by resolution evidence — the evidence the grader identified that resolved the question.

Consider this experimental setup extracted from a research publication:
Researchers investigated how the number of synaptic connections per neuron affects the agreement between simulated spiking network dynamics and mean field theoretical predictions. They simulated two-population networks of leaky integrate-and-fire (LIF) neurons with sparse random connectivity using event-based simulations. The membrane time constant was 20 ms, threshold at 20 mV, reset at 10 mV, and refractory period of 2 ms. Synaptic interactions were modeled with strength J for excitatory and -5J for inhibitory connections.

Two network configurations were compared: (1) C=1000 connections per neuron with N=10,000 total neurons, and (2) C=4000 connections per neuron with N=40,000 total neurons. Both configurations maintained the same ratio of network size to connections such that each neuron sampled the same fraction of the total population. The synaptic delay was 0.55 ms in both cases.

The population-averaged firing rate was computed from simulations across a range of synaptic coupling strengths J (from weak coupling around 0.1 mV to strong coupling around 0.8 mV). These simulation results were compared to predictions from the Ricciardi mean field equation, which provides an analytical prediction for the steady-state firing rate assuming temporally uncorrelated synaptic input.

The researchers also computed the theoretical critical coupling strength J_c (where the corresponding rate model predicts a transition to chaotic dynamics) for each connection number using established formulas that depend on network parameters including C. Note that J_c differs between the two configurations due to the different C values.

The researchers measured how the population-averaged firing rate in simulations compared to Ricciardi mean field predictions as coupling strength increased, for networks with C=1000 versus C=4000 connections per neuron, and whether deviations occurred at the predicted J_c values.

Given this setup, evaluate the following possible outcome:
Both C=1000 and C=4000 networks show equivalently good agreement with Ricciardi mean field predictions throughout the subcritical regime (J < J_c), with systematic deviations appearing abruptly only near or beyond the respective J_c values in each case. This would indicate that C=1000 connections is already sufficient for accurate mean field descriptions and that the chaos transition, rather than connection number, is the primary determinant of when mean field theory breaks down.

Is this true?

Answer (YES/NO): NO